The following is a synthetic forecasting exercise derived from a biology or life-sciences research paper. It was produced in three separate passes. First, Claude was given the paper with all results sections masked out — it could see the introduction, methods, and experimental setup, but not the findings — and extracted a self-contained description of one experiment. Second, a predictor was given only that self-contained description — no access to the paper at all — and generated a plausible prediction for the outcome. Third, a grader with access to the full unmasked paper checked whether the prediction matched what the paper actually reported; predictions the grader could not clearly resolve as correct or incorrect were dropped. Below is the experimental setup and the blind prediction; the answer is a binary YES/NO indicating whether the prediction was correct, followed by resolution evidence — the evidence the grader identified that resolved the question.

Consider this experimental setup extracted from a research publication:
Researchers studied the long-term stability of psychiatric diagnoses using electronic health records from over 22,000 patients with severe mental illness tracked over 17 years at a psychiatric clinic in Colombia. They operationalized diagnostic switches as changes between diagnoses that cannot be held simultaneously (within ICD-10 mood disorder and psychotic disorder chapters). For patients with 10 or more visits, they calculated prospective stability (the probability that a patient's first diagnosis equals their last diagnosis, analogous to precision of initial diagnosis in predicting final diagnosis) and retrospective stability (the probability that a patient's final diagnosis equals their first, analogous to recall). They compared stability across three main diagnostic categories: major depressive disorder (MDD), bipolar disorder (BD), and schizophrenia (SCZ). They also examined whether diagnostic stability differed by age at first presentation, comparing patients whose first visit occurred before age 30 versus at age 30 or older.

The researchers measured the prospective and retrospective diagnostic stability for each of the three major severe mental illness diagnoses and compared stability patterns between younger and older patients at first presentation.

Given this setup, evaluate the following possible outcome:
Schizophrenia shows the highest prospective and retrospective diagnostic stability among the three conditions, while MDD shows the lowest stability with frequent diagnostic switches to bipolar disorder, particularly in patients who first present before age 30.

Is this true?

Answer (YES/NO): NO